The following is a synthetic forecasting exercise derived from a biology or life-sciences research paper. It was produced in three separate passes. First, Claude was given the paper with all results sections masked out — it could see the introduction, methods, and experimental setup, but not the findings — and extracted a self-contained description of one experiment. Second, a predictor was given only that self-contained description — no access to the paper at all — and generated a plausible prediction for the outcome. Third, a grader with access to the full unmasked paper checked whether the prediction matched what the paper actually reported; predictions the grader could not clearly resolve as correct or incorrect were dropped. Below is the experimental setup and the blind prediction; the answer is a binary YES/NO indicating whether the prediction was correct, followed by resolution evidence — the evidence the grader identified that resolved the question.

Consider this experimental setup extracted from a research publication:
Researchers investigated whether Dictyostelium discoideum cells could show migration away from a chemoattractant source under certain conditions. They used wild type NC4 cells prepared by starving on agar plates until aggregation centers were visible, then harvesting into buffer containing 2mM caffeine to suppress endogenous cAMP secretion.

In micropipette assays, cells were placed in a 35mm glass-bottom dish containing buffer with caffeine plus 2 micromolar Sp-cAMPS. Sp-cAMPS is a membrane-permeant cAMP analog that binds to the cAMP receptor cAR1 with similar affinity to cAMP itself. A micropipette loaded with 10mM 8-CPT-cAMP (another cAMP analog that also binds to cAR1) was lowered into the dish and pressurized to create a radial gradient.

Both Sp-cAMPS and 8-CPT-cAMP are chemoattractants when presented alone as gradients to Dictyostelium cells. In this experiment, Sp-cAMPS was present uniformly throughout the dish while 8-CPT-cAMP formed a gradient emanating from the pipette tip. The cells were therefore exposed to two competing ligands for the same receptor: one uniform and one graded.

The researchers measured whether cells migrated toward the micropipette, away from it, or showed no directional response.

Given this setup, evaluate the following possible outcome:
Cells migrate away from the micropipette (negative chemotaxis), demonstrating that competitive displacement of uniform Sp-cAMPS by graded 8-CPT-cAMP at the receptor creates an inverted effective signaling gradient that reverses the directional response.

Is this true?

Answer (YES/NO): YES